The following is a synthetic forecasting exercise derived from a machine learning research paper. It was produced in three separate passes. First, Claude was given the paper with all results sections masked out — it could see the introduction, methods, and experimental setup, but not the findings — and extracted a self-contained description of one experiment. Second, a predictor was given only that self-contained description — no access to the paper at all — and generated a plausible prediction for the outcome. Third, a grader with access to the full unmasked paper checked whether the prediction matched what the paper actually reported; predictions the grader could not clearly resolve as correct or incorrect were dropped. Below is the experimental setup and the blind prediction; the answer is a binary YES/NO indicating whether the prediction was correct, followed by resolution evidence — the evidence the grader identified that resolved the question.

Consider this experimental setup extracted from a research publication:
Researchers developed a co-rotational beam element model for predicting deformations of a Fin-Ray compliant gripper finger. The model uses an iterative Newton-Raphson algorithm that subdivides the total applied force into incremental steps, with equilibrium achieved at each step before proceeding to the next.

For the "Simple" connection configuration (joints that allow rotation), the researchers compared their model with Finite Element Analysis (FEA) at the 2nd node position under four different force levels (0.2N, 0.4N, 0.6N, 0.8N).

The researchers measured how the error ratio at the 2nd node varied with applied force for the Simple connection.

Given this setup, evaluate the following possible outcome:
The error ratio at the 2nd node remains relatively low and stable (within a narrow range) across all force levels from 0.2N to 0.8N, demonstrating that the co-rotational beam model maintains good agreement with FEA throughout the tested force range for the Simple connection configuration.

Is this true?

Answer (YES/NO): YES